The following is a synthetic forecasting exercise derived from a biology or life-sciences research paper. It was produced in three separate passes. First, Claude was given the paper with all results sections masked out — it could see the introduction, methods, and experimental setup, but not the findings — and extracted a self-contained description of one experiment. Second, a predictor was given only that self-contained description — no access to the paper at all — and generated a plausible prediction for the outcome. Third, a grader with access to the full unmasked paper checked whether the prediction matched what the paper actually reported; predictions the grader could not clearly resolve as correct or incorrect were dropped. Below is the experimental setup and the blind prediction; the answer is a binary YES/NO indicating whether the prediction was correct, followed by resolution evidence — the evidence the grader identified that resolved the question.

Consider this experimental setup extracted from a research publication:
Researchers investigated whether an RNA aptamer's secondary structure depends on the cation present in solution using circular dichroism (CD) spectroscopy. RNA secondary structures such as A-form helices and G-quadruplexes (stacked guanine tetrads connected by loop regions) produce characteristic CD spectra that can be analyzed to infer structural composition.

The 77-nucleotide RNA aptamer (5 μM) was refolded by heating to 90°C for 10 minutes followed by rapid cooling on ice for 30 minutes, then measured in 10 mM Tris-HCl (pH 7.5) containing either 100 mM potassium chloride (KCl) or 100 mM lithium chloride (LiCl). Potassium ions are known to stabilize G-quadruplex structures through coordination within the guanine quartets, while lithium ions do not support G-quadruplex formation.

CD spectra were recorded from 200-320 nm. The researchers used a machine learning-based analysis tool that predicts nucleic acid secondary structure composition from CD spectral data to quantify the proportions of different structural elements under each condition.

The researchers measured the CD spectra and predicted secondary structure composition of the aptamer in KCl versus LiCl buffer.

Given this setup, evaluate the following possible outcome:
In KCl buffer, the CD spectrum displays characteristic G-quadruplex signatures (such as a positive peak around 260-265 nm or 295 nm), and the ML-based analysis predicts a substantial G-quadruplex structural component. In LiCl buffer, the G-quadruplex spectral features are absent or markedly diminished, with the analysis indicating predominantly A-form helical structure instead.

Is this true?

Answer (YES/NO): NO